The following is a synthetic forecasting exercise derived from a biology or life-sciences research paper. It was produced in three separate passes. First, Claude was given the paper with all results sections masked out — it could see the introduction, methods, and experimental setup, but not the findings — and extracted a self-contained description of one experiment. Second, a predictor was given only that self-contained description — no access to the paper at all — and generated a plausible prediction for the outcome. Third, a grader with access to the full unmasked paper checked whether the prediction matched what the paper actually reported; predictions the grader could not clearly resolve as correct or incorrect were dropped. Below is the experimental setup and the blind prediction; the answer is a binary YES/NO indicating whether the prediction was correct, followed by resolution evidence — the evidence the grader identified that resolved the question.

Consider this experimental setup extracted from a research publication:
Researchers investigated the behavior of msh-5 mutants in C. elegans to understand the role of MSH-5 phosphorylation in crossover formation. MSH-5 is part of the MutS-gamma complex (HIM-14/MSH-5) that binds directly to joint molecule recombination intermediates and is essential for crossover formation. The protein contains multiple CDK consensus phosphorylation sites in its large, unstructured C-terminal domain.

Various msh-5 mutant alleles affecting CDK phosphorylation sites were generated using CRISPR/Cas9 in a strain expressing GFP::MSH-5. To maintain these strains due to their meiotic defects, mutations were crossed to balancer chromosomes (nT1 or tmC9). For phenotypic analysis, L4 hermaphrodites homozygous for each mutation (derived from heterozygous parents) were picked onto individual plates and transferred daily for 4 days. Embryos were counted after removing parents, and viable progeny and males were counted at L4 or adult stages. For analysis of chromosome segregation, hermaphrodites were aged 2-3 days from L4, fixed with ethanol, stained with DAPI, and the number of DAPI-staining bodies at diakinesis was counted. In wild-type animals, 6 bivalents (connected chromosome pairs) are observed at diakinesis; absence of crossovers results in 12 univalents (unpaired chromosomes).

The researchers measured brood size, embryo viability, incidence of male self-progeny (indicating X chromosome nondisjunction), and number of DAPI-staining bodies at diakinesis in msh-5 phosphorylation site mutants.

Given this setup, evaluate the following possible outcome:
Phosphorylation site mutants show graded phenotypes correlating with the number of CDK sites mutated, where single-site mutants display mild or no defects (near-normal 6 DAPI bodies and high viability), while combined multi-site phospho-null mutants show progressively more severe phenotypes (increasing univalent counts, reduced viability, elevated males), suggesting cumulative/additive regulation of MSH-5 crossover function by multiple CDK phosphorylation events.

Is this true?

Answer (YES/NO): NO